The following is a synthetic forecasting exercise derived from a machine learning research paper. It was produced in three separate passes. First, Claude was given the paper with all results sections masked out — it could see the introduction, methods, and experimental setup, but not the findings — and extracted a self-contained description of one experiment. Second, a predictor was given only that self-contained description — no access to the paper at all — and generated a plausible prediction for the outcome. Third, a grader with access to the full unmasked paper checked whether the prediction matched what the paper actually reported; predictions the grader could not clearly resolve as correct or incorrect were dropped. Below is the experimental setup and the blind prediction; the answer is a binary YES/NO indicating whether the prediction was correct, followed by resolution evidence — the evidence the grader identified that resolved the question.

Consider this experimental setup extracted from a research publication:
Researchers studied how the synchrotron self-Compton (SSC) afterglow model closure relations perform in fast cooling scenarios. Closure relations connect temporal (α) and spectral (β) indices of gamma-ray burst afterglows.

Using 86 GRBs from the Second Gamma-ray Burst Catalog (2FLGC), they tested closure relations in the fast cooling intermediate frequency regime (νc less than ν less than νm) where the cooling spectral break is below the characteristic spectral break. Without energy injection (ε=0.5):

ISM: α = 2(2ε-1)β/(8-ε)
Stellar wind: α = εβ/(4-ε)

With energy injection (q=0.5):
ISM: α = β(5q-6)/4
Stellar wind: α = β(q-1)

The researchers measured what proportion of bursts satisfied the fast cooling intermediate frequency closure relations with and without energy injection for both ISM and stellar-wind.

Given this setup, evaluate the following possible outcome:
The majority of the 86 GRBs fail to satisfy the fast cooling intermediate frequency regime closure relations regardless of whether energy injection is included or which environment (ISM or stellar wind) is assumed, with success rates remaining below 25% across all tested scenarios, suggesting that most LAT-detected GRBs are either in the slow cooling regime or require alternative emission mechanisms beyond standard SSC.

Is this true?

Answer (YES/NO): YES